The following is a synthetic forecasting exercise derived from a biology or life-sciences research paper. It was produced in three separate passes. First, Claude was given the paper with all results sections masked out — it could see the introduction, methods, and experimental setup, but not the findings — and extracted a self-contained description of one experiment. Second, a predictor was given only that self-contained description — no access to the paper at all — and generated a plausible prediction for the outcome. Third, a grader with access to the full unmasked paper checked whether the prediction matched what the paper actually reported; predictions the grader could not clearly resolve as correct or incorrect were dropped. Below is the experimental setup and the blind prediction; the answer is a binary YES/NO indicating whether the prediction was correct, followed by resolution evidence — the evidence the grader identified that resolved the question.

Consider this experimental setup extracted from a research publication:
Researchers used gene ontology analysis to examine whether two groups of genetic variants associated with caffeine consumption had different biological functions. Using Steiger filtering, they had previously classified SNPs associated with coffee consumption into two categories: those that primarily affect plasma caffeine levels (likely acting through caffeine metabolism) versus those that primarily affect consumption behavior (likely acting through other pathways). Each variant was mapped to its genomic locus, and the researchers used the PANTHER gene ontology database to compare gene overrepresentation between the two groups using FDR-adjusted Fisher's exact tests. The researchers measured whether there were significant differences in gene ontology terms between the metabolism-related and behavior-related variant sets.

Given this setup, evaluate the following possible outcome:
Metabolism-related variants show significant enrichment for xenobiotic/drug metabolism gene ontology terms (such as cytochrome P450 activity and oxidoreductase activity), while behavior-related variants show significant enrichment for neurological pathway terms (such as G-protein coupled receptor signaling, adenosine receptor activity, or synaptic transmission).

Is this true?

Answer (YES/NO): NO